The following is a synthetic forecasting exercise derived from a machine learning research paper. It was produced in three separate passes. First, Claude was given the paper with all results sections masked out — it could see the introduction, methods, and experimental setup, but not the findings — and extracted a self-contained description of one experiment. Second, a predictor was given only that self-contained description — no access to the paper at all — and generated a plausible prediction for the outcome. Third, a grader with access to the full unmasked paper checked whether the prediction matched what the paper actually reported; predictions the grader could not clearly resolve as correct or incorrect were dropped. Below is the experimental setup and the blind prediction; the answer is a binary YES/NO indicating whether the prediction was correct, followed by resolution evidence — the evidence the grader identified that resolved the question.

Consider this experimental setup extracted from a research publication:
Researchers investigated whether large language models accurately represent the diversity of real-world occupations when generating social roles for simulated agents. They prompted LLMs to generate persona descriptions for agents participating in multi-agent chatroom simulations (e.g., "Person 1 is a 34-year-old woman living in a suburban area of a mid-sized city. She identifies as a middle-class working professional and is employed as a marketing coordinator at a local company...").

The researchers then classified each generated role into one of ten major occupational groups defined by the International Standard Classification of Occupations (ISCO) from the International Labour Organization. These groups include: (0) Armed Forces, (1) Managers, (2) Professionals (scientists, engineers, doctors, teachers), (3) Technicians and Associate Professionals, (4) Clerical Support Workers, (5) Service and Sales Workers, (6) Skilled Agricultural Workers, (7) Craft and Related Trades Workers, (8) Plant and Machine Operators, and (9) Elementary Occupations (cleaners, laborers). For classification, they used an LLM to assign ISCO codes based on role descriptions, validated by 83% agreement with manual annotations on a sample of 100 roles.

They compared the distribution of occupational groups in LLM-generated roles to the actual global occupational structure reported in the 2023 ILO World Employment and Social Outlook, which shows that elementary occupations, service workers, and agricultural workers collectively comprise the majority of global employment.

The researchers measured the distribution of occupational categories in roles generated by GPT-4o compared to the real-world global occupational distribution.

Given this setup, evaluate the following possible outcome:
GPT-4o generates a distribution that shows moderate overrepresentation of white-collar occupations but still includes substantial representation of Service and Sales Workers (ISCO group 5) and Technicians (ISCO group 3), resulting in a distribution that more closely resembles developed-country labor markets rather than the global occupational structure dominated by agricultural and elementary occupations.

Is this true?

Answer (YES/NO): NO